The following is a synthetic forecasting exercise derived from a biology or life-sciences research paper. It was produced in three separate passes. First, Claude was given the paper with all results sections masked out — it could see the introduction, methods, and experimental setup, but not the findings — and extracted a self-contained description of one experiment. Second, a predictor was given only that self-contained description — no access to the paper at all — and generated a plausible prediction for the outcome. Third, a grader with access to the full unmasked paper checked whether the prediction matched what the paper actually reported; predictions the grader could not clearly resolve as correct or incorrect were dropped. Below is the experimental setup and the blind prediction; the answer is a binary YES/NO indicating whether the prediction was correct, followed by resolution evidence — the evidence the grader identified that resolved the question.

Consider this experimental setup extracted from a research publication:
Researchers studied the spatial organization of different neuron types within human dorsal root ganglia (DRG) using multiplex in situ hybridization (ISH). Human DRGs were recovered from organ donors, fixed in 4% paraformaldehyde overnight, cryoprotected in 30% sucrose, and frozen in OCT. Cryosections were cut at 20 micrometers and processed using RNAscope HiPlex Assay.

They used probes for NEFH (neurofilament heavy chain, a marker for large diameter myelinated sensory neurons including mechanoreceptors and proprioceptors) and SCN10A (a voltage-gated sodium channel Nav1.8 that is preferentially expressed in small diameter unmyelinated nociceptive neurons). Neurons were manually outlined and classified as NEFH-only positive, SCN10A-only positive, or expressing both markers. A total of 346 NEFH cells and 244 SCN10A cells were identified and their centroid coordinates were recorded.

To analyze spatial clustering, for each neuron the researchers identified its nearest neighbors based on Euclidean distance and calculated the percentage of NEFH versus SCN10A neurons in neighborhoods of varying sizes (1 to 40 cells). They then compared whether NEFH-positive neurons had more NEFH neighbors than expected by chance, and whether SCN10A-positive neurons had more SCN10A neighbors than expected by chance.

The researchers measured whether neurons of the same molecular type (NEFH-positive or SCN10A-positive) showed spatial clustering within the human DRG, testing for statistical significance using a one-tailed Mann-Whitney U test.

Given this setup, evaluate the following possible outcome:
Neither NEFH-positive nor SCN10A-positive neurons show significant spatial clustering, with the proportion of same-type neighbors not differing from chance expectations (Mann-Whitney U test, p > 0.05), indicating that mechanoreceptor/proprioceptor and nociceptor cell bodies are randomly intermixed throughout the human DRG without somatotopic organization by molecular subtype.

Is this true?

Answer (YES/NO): NO